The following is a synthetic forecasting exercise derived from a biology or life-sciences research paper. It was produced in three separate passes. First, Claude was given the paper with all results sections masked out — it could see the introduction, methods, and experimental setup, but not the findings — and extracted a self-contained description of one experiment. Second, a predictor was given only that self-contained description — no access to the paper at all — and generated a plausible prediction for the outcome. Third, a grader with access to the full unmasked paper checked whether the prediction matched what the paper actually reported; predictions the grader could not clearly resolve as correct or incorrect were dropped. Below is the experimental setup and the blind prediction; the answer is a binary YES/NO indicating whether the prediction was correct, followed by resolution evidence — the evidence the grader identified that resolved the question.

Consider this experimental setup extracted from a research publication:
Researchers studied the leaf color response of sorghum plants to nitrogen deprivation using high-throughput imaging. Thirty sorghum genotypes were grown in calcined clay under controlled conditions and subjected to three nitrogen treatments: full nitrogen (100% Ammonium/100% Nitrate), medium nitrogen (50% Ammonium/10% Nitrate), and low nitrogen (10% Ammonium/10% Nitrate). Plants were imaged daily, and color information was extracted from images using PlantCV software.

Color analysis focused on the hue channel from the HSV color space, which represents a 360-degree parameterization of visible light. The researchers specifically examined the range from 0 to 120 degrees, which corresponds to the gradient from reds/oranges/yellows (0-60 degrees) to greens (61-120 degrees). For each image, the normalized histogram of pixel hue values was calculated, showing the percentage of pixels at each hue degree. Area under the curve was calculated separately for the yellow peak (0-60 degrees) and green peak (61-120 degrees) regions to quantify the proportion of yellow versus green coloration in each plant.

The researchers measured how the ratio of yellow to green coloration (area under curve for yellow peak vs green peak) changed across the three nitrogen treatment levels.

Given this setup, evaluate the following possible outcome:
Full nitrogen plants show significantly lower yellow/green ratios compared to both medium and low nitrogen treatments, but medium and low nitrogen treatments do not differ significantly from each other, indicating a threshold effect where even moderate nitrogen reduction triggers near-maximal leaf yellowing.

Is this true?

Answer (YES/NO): YES